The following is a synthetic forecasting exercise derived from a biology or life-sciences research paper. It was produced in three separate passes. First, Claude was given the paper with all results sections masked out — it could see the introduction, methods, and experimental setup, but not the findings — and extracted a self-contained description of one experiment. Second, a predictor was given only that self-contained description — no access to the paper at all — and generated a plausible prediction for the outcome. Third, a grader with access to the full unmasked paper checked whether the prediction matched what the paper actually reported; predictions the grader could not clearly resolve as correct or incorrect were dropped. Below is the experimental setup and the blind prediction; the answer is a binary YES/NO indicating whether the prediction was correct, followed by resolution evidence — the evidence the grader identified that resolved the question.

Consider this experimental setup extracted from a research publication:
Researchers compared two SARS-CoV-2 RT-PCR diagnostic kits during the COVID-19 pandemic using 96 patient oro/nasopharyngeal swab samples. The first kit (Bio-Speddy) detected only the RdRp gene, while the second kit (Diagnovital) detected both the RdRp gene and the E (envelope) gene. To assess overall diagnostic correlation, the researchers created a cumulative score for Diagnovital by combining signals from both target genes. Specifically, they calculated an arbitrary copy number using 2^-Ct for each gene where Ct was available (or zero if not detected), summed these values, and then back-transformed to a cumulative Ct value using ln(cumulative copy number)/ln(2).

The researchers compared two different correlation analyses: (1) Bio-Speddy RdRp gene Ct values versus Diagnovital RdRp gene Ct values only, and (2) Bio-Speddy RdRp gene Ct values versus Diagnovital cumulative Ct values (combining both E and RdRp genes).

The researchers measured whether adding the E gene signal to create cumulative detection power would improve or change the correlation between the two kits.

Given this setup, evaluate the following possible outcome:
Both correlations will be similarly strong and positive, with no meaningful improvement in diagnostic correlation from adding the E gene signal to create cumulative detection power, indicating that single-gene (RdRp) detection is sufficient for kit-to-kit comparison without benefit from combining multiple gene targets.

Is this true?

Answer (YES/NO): NO